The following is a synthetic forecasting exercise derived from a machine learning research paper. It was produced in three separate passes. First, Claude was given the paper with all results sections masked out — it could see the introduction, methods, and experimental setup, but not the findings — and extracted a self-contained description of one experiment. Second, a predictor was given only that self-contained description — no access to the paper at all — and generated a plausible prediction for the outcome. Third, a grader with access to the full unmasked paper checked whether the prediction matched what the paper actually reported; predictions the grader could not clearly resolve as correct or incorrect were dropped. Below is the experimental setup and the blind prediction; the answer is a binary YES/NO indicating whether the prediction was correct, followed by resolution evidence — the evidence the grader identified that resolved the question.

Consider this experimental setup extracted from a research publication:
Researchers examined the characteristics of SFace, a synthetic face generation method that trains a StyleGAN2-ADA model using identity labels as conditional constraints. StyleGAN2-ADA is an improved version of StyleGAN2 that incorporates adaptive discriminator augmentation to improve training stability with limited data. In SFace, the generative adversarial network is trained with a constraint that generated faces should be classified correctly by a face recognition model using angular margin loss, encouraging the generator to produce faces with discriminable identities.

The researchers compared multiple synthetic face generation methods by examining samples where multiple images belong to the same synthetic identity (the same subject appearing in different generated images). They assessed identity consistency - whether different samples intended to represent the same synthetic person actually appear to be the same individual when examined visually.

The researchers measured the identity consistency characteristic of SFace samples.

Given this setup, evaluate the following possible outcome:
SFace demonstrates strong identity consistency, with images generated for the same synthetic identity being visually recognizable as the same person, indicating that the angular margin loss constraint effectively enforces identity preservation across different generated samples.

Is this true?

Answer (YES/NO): NO